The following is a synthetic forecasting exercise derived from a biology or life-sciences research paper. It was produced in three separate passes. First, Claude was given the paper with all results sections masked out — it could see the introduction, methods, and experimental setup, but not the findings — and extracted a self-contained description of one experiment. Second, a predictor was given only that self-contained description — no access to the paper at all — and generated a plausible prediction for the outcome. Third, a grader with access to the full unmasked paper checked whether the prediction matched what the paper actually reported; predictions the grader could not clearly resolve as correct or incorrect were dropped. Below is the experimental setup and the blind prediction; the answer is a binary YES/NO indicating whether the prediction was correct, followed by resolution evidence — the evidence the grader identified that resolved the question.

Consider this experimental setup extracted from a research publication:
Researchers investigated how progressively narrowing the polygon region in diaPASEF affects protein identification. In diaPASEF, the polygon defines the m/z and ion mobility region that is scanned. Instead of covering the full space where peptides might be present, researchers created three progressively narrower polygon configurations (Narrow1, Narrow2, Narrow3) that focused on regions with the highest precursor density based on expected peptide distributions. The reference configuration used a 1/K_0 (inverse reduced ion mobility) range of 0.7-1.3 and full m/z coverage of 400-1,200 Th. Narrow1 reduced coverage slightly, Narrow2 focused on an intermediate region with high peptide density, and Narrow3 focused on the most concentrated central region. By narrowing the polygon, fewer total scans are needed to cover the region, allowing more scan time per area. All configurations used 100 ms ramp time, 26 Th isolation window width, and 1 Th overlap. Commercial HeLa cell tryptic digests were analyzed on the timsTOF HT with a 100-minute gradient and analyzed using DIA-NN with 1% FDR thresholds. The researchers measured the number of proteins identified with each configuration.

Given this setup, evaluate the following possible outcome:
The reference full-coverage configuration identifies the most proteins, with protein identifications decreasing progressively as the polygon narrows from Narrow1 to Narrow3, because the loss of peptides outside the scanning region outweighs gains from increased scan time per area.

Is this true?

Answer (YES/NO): NO